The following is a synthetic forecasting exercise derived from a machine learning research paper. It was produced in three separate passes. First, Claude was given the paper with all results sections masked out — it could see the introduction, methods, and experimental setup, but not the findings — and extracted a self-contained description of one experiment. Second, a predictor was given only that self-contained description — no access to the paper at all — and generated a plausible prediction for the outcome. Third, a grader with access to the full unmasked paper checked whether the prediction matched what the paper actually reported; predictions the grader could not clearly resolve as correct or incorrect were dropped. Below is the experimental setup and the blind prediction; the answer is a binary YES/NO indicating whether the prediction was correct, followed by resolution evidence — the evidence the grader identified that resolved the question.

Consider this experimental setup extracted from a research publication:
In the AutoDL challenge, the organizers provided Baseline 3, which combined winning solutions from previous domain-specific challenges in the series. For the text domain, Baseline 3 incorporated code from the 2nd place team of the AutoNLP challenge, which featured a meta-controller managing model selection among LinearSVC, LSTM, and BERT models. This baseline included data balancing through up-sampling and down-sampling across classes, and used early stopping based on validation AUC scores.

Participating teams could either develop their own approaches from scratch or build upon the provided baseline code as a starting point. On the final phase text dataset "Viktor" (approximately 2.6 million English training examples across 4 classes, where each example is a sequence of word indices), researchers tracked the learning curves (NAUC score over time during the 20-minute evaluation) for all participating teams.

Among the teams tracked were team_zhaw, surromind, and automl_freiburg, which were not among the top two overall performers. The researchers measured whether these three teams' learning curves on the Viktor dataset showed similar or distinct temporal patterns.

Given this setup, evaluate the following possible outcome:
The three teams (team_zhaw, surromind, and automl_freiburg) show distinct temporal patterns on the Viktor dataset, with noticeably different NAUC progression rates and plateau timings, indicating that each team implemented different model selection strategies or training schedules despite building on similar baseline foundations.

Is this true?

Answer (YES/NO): NO